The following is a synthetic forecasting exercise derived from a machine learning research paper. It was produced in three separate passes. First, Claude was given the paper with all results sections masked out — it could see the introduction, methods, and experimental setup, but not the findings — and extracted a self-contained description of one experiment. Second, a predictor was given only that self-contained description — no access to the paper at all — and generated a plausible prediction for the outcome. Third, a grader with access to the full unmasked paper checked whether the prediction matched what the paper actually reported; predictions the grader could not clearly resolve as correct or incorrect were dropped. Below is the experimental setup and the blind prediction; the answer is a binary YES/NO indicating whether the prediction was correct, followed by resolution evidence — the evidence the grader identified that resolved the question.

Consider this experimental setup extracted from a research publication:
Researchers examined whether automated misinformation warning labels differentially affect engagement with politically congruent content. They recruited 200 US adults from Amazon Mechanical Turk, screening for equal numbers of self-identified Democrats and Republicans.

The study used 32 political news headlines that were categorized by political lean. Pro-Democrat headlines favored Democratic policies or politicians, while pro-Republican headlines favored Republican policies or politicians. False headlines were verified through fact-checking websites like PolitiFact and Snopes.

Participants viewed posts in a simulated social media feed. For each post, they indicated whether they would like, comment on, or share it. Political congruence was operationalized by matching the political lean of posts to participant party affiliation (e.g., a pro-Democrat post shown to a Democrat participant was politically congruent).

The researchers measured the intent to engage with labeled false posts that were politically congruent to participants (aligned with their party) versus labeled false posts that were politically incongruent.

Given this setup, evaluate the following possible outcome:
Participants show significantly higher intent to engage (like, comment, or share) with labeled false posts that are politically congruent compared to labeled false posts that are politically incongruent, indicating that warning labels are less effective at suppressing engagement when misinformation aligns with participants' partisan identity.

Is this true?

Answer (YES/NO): YES